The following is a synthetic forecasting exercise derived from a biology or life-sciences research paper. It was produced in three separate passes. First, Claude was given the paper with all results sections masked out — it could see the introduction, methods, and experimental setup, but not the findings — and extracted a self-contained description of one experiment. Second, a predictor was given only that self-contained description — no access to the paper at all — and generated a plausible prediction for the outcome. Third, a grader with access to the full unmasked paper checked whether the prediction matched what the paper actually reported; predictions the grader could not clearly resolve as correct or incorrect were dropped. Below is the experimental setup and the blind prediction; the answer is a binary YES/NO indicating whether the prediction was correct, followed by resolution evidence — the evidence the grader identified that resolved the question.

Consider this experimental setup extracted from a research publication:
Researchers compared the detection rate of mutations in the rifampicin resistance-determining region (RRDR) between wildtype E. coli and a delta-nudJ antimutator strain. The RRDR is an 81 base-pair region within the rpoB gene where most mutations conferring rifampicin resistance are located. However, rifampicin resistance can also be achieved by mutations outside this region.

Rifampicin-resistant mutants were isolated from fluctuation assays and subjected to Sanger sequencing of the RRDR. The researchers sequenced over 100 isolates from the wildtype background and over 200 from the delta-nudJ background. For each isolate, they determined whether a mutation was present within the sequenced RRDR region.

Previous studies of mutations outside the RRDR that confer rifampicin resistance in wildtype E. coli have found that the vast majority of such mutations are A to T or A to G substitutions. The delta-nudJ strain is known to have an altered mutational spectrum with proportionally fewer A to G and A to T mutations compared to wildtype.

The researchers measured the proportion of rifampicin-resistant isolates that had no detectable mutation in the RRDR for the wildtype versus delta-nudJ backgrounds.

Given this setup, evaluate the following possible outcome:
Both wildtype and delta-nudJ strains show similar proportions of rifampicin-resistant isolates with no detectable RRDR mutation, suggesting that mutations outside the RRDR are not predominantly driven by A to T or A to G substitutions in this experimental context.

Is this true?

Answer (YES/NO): NO